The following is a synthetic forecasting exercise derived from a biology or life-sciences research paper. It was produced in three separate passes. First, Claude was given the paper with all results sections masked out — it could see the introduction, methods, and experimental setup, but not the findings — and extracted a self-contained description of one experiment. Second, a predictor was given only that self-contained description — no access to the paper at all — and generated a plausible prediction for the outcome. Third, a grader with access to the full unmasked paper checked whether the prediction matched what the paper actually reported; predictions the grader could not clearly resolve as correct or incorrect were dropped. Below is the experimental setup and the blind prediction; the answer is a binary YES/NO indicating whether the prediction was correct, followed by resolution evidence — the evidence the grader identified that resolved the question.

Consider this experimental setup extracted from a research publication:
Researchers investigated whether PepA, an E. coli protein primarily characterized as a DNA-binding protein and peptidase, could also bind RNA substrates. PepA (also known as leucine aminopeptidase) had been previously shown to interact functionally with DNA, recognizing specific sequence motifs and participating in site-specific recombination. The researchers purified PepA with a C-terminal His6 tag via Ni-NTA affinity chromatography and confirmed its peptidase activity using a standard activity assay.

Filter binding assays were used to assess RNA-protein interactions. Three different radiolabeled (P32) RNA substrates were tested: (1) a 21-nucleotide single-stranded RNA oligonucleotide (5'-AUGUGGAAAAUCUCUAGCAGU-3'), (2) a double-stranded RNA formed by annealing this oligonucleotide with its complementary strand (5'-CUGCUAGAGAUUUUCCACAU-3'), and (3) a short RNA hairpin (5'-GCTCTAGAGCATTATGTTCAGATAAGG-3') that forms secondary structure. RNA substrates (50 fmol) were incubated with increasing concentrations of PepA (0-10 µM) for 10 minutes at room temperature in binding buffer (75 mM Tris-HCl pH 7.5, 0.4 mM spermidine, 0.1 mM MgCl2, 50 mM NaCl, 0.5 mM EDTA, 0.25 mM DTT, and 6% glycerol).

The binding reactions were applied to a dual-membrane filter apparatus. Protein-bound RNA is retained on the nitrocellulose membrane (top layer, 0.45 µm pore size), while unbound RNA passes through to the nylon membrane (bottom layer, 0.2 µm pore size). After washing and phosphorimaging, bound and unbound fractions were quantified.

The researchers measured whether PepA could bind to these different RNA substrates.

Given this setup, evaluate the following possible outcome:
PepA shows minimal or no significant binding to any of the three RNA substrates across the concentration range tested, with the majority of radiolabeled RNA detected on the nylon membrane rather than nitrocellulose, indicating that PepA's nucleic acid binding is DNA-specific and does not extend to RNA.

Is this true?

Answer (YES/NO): NO